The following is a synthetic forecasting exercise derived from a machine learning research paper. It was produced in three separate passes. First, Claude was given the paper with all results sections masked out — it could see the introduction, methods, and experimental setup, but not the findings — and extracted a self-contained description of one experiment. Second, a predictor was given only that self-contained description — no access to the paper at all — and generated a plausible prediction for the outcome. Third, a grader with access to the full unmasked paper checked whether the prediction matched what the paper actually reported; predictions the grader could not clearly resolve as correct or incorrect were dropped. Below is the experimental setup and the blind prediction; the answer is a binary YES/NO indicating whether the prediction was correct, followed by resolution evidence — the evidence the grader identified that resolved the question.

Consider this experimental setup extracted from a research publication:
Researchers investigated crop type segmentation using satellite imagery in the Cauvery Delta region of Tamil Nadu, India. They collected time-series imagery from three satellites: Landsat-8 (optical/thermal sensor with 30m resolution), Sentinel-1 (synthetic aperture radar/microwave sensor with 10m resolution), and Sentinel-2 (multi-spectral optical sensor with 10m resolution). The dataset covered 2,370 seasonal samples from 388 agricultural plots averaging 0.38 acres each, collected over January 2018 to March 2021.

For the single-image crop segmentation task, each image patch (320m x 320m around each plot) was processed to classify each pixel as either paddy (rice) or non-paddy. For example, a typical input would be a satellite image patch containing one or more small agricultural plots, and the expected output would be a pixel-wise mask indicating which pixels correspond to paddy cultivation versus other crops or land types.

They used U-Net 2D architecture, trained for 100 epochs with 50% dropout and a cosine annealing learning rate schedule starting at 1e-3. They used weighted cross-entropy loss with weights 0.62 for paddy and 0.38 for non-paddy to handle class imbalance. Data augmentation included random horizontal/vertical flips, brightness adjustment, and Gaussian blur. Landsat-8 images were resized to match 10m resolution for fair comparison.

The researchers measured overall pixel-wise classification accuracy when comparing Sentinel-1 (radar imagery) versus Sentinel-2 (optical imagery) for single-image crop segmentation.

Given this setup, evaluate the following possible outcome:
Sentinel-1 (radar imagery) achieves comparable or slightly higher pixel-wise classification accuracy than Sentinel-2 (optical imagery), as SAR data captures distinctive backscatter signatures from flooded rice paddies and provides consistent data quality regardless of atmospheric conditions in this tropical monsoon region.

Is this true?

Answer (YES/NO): NO